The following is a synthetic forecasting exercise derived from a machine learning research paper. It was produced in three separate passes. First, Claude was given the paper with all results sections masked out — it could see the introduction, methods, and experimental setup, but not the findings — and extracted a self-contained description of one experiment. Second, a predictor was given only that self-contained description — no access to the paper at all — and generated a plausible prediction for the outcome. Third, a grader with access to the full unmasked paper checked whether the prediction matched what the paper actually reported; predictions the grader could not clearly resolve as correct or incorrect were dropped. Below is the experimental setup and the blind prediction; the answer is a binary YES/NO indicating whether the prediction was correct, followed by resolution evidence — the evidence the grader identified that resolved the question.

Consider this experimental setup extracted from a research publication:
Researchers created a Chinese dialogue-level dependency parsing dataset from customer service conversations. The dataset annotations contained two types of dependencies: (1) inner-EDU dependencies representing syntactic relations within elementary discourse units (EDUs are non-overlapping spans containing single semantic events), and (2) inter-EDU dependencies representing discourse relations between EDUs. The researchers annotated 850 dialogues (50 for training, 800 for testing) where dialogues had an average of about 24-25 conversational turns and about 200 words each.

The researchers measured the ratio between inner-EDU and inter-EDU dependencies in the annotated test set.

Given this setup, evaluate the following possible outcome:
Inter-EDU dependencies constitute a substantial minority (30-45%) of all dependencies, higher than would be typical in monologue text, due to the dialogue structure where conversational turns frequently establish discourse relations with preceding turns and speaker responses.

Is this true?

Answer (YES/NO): NO